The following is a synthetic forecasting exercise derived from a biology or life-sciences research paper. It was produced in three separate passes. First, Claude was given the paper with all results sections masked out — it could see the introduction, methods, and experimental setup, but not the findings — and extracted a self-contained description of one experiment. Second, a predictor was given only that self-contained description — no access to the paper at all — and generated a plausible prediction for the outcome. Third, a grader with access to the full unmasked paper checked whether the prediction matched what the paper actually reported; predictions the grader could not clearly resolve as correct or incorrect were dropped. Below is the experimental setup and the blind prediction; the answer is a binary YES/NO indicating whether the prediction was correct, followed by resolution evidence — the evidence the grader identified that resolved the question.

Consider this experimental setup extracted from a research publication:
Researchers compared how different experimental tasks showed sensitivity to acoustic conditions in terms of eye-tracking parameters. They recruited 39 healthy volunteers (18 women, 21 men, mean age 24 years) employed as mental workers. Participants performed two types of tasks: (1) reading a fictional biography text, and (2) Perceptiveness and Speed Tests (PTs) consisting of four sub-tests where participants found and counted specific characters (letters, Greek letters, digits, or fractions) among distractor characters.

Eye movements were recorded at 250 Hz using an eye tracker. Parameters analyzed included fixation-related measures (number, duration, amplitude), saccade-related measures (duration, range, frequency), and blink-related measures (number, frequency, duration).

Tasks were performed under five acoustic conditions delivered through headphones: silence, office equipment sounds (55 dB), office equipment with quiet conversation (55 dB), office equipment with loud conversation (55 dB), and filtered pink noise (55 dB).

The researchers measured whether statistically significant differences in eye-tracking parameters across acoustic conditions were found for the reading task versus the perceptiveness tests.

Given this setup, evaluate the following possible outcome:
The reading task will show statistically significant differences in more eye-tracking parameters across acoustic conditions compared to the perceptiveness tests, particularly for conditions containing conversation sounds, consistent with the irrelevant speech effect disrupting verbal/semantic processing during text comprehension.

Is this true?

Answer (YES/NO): NO